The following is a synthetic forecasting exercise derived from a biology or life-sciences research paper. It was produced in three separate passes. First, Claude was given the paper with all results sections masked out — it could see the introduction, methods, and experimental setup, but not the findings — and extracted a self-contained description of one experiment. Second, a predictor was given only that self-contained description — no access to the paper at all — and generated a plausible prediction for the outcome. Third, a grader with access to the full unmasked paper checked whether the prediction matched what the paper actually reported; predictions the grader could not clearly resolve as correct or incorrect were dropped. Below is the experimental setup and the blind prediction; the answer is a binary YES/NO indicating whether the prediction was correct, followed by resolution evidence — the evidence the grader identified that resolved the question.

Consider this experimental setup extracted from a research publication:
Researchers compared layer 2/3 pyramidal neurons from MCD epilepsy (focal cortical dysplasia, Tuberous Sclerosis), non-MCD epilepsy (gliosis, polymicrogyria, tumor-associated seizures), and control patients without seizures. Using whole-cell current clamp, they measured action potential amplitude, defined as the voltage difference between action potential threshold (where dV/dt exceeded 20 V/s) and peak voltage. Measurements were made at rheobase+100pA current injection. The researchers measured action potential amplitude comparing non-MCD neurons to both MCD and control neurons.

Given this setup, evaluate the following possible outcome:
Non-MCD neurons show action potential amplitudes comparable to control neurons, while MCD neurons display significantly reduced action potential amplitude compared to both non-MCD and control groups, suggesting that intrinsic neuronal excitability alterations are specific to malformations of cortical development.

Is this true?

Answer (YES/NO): NO